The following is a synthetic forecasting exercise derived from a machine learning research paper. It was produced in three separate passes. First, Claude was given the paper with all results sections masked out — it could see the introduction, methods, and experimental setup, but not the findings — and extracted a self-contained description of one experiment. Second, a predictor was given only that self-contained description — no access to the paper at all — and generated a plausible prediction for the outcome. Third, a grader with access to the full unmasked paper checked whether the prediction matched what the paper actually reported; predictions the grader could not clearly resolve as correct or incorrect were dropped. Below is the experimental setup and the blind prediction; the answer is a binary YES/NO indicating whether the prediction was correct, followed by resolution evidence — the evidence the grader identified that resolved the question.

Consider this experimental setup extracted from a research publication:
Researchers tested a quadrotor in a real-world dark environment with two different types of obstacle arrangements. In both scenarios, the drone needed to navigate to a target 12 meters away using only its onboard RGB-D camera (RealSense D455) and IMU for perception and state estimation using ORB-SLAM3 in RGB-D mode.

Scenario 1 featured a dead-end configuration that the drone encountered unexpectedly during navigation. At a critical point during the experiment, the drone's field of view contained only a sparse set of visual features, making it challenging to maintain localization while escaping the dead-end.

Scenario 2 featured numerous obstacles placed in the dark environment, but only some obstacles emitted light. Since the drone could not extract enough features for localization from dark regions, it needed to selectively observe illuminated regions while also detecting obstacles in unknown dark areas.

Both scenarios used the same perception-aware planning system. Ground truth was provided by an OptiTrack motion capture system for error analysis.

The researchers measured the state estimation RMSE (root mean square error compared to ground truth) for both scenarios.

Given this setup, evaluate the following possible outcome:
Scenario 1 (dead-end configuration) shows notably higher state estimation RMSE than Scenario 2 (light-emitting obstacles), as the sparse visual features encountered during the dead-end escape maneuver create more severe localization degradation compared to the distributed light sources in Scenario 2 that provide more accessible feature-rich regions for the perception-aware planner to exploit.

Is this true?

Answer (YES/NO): YES